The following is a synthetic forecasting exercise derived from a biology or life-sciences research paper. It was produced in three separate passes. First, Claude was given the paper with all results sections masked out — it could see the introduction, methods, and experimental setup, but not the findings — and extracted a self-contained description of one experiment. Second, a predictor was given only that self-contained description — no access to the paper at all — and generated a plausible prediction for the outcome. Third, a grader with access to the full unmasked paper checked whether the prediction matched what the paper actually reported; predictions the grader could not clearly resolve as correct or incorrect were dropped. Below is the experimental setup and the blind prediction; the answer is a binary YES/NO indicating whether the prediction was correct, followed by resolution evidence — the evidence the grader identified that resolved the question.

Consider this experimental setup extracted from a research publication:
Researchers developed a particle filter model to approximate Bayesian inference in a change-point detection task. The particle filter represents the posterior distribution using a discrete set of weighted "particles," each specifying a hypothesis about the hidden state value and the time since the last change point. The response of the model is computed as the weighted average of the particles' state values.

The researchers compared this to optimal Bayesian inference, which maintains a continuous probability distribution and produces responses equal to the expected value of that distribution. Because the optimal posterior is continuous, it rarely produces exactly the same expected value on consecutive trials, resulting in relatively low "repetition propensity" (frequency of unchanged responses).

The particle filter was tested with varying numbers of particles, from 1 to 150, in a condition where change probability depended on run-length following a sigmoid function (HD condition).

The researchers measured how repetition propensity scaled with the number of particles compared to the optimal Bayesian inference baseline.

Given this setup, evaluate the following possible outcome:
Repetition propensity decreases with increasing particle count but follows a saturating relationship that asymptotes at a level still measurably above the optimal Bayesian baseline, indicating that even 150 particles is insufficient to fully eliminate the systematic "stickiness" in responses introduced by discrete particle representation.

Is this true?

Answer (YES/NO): NO